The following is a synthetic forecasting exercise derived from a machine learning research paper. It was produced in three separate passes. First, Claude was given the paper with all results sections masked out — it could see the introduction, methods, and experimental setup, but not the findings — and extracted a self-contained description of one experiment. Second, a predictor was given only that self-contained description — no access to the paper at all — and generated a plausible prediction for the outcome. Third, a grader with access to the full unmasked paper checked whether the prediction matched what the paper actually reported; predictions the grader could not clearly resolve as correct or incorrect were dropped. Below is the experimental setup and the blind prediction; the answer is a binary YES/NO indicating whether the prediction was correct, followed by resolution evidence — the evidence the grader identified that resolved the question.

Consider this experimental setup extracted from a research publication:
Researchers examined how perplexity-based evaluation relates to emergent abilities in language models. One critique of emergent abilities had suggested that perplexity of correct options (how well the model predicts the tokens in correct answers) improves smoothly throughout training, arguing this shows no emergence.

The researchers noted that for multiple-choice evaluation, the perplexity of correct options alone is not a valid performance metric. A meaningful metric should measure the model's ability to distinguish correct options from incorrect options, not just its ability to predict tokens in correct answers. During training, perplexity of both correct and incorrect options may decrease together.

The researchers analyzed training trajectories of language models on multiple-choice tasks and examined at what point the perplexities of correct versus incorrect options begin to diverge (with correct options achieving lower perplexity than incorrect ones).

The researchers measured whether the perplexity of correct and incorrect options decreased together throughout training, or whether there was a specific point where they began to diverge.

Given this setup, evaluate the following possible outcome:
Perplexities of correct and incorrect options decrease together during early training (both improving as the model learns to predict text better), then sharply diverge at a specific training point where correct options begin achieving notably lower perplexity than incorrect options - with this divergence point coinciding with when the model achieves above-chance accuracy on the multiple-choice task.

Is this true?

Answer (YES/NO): YES